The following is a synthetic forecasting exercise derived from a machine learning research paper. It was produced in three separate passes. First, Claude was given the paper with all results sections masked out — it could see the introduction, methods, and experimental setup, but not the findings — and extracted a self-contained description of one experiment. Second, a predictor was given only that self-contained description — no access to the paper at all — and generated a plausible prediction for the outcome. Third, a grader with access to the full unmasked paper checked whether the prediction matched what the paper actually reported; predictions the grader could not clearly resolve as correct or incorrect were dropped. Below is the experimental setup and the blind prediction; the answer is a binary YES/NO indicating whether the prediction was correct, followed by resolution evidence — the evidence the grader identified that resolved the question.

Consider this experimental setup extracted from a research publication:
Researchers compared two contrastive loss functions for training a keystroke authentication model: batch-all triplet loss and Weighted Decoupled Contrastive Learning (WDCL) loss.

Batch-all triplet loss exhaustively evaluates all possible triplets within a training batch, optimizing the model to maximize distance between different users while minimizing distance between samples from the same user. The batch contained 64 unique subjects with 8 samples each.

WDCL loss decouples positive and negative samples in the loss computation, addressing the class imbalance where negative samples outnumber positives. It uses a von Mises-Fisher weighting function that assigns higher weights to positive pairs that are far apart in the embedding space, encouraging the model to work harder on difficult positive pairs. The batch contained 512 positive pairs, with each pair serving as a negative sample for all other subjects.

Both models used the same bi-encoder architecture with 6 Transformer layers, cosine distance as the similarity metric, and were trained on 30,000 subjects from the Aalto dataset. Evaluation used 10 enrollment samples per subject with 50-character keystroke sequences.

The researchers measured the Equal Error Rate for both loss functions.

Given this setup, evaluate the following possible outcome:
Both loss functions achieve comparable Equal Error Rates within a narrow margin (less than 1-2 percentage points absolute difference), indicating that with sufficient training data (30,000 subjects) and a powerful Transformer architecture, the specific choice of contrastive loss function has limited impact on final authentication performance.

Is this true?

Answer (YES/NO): YES